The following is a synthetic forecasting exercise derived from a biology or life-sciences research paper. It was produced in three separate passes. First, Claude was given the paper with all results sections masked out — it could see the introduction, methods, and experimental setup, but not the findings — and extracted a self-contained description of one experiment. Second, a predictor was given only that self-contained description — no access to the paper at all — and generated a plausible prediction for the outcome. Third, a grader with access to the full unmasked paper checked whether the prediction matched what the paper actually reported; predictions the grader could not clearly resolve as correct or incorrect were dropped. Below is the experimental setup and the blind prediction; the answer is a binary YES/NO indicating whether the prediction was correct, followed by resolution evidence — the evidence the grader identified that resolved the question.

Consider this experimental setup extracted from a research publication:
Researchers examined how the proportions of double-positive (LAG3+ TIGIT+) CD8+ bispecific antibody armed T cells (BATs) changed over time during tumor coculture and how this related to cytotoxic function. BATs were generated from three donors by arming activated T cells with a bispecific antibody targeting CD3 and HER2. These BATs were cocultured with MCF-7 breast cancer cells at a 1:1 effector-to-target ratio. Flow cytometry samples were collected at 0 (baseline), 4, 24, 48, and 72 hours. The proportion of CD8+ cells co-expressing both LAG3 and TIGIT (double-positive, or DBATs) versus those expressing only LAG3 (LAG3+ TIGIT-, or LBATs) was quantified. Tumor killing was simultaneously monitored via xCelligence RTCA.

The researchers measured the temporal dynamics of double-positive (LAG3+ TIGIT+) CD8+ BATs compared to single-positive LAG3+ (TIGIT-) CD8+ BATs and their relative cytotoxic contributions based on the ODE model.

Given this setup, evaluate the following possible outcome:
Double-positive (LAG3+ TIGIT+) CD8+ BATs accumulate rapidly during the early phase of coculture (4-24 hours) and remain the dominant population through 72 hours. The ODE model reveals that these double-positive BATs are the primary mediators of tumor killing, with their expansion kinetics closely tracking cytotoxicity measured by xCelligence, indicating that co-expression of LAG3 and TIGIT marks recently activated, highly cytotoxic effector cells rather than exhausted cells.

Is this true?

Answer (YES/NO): NO